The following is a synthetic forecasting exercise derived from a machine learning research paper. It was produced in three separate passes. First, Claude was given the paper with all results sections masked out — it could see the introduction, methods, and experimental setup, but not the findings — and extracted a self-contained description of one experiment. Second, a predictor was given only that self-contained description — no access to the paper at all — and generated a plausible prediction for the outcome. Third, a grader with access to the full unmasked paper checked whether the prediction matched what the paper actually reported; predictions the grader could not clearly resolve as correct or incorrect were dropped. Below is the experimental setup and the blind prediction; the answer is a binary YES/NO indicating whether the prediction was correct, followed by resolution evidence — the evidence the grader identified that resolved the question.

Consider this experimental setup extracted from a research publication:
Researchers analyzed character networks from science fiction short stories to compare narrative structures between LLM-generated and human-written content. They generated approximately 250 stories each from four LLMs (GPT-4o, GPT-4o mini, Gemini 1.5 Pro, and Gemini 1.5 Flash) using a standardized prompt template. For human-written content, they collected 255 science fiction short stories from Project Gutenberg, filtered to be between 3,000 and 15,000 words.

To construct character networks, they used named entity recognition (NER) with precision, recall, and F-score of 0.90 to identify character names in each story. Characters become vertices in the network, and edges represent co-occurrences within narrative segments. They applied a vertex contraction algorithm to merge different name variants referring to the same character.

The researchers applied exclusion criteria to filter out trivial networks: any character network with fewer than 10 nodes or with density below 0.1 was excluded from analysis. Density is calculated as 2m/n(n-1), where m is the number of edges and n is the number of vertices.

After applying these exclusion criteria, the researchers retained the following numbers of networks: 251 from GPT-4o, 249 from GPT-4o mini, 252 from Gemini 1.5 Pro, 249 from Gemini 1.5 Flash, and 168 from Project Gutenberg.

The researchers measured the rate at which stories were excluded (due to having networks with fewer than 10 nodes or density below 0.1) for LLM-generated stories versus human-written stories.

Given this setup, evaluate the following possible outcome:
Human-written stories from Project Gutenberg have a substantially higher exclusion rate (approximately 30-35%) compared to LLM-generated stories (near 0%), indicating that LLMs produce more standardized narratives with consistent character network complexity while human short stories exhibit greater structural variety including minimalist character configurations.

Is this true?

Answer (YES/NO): YES